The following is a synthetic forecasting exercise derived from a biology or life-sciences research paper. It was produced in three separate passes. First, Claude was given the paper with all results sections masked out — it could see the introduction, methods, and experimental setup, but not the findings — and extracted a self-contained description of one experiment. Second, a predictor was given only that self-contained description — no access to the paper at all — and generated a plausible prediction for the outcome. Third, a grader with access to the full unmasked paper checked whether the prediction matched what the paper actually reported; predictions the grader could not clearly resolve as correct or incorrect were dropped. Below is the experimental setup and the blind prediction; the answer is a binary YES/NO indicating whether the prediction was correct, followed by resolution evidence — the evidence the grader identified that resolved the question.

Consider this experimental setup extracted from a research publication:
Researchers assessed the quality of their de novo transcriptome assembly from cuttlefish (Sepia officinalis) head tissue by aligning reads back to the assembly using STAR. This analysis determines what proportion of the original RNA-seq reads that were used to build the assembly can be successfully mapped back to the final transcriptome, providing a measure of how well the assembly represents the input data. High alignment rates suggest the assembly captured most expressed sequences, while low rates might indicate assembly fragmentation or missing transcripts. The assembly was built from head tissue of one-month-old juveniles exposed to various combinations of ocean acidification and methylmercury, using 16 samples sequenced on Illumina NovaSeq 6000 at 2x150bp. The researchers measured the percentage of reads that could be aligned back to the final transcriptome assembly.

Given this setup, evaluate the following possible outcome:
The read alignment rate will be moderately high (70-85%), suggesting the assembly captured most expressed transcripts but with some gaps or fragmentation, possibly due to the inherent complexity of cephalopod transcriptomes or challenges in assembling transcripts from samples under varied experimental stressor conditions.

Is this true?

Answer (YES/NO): NO